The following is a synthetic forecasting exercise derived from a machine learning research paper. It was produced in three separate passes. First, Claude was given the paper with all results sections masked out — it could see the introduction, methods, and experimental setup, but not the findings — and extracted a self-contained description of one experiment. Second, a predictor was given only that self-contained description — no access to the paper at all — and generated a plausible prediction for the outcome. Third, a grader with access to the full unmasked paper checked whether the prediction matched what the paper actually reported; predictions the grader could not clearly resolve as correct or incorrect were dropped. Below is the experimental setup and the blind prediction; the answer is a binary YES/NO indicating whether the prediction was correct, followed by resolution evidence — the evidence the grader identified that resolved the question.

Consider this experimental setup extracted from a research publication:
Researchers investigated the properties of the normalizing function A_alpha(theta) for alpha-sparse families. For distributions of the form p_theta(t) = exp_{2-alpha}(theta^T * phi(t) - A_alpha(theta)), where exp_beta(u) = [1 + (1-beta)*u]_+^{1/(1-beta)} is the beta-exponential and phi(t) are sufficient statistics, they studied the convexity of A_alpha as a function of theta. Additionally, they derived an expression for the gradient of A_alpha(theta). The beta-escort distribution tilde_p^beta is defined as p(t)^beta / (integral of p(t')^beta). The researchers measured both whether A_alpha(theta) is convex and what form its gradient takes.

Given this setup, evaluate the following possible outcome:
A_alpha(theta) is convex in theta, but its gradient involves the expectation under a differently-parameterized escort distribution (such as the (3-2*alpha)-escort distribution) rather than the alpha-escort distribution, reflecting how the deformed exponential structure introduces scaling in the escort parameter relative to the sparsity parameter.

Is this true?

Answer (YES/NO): NO